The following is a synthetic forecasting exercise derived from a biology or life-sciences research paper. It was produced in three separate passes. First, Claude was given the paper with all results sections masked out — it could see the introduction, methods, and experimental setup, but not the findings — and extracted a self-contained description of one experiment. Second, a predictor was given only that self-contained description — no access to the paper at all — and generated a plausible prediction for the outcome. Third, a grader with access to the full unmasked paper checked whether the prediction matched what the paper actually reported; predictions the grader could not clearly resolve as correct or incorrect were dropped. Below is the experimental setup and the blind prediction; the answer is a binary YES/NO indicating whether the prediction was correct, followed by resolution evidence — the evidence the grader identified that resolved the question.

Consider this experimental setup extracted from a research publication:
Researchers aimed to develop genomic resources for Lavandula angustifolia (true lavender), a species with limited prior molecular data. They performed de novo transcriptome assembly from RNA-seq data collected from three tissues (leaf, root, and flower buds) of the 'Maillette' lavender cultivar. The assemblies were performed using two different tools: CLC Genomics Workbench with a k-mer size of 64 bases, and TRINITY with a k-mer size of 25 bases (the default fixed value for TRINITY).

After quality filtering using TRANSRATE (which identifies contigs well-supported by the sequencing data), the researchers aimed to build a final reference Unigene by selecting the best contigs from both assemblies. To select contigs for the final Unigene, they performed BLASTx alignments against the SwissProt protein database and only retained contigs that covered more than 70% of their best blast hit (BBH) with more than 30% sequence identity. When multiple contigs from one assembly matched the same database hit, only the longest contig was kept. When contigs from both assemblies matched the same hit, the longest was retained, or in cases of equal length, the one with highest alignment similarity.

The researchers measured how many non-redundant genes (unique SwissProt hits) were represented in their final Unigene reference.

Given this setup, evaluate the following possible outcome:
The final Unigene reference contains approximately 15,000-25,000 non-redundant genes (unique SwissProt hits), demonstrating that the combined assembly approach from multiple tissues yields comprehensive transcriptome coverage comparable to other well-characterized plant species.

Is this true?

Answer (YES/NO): NO